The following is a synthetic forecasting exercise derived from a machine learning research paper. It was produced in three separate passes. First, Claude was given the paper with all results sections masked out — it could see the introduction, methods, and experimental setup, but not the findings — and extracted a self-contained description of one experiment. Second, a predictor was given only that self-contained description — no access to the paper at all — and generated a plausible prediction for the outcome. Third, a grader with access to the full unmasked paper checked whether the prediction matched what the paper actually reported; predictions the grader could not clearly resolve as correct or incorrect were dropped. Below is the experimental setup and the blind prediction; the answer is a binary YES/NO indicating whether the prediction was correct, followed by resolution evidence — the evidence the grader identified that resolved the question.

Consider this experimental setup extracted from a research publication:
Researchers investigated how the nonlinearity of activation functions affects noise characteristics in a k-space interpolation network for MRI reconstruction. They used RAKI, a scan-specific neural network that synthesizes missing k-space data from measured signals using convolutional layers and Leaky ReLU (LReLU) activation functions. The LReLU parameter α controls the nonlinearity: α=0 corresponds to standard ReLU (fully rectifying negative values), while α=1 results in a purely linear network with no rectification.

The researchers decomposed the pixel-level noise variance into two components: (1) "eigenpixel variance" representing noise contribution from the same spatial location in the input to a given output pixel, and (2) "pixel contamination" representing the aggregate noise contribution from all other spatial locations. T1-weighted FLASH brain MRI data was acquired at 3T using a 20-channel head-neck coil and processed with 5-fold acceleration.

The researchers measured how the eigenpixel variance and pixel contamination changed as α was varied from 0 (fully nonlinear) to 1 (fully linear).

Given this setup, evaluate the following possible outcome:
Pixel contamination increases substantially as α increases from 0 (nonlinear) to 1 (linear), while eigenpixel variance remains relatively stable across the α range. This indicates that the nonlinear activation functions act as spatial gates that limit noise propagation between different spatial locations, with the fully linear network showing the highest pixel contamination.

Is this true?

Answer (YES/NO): NO